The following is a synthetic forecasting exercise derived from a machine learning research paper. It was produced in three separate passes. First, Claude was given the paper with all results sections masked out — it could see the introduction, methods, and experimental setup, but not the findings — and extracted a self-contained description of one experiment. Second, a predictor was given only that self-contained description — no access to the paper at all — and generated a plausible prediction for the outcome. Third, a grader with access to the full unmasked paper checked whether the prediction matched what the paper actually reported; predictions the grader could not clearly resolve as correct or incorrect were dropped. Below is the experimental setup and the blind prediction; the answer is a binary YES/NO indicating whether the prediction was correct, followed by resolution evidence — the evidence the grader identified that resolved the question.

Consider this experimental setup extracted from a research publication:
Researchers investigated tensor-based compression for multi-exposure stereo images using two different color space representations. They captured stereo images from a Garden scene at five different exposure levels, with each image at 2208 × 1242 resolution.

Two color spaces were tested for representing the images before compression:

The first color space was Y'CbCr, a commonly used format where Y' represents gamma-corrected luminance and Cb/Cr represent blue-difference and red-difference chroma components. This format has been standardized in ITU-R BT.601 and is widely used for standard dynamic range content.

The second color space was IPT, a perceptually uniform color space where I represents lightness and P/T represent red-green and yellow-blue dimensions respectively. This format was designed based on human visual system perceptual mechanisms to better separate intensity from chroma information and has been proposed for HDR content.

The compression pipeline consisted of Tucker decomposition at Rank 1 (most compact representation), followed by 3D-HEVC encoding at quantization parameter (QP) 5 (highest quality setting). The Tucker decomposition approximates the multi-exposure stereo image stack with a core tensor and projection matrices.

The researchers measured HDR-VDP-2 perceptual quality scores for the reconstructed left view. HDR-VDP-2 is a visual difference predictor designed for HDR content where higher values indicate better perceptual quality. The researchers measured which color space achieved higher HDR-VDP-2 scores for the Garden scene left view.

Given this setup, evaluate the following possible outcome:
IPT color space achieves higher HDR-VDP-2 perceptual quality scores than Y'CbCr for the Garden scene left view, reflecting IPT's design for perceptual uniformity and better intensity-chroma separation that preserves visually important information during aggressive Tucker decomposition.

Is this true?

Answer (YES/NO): NO